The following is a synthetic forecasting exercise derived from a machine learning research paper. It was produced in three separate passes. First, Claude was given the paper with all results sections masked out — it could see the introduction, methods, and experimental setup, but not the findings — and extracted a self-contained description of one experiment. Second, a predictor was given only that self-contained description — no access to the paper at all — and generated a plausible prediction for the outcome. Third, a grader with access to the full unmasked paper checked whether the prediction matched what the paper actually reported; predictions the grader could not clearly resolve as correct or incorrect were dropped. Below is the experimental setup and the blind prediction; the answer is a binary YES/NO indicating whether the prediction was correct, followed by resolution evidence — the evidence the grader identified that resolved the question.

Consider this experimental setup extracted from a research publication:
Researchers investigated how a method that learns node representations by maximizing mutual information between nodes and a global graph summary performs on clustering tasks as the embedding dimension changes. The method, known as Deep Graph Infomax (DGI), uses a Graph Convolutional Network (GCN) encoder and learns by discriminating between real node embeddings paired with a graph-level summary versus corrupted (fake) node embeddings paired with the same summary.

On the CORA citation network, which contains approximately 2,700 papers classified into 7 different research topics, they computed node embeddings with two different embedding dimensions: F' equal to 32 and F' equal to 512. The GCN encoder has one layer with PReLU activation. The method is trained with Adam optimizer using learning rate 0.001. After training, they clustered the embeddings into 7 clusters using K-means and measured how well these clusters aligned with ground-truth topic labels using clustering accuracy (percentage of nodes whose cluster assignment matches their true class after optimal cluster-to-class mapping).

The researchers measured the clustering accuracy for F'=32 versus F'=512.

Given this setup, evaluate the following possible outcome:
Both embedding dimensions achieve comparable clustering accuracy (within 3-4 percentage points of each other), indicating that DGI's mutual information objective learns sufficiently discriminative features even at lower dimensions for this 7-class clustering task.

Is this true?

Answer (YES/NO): NO